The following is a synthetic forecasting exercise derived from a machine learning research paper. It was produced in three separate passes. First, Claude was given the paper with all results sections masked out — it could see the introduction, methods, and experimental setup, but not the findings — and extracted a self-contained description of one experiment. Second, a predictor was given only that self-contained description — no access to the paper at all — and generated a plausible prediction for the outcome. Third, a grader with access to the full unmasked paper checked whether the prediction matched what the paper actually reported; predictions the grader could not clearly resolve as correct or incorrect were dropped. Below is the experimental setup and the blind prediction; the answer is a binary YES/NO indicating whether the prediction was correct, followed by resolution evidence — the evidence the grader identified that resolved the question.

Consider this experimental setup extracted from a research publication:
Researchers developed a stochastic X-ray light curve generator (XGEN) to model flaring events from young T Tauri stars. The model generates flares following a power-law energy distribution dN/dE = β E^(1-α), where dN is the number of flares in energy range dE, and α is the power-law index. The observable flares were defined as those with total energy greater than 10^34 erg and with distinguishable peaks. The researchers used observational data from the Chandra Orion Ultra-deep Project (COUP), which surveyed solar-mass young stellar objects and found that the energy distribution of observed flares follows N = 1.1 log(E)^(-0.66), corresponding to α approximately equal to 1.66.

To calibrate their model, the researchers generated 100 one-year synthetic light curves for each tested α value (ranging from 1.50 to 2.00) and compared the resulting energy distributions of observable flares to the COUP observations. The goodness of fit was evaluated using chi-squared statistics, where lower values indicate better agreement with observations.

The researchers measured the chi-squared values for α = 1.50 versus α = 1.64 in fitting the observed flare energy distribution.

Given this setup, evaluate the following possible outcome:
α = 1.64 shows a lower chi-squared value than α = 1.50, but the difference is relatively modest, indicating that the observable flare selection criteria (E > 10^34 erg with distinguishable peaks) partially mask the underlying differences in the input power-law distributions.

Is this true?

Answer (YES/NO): NO